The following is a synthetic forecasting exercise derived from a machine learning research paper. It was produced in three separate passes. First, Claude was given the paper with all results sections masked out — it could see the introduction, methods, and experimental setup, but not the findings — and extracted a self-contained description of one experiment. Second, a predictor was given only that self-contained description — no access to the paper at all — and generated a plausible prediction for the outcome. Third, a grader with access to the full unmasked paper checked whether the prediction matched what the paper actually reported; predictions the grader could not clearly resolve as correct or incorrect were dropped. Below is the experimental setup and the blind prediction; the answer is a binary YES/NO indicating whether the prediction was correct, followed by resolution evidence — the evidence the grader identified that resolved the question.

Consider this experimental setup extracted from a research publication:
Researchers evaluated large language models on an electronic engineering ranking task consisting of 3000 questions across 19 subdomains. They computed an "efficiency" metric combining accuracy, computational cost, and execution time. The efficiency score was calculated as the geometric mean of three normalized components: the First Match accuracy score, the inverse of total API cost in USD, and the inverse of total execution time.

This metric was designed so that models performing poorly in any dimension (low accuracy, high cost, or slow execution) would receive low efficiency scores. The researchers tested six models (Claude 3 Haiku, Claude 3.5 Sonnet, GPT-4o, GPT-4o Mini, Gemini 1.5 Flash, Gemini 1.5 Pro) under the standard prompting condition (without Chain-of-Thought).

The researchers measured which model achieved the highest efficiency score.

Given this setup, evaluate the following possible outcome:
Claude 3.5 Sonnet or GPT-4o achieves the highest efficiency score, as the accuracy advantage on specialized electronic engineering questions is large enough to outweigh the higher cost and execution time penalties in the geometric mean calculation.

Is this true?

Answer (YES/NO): NO